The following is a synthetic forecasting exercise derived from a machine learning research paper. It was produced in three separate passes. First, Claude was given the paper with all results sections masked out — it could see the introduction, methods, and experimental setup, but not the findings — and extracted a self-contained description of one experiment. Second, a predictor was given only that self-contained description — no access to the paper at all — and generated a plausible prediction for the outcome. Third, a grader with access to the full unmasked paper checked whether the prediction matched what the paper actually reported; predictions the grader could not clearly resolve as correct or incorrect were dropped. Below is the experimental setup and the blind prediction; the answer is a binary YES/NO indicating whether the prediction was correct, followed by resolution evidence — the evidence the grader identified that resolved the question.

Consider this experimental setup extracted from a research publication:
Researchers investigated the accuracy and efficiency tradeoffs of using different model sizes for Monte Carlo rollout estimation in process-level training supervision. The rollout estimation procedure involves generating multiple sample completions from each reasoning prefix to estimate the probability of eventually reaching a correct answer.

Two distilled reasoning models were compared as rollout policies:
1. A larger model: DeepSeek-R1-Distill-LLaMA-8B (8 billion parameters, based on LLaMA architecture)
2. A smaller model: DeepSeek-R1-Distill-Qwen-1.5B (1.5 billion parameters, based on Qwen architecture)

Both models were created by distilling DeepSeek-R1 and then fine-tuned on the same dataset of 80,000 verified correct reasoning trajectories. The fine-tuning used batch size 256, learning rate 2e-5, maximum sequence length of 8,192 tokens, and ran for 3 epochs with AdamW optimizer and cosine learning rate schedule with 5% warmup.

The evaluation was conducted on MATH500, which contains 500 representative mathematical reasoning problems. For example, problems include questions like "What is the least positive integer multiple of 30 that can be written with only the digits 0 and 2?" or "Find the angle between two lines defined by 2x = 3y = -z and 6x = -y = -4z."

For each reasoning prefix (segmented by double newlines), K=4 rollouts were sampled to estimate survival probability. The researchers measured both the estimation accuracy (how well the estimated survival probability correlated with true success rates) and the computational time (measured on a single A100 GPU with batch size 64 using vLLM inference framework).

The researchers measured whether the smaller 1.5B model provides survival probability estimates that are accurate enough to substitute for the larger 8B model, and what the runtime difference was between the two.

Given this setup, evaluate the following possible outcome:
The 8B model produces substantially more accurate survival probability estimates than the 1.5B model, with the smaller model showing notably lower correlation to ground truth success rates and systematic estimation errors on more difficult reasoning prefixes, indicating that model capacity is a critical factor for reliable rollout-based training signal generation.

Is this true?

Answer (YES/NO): NO